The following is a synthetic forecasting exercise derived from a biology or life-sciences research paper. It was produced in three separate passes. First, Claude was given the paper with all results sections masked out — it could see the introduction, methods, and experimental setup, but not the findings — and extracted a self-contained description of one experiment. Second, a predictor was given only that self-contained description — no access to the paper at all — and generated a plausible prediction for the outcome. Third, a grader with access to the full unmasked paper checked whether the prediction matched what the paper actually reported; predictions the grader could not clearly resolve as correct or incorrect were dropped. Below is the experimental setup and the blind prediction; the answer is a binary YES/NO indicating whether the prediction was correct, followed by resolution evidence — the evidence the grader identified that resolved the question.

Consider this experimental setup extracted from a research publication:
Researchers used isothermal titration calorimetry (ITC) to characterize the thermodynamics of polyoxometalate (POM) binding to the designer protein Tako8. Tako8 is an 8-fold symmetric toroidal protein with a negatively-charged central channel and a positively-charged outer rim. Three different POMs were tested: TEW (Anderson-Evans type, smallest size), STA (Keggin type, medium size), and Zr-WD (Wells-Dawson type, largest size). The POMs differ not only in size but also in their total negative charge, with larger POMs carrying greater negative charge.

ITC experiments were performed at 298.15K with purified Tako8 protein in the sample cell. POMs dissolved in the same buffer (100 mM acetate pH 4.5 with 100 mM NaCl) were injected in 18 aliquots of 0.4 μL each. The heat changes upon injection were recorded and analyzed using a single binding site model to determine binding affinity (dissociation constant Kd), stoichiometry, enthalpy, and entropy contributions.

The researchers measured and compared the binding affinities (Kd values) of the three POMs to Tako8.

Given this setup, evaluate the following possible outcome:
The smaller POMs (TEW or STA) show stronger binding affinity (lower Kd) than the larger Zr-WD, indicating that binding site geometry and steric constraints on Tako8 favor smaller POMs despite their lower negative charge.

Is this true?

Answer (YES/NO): NO